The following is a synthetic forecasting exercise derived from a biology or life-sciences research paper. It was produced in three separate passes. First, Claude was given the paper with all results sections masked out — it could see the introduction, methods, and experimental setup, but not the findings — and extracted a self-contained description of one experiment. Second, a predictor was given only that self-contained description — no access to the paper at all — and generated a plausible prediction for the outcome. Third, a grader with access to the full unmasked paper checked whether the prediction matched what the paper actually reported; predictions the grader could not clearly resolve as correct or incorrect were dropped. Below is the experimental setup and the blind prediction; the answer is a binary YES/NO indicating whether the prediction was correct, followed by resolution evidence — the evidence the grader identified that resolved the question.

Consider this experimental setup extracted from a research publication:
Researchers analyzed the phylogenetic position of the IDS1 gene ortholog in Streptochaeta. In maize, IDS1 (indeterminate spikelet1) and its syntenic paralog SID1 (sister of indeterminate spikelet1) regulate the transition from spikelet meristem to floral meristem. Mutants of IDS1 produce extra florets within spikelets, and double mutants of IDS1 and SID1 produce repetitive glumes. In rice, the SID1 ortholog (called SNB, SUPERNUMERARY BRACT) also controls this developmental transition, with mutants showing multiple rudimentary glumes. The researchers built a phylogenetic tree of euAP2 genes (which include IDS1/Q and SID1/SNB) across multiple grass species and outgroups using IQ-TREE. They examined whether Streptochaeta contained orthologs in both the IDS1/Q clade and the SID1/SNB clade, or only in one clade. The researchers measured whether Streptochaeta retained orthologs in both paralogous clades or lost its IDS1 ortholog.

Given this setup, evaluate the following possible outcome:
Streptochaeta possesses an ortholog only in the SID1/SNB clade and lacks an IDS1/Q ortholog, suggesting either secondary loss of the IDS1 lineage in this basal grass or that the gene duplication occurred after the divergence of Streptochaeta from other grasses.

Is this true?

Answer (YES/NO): YES